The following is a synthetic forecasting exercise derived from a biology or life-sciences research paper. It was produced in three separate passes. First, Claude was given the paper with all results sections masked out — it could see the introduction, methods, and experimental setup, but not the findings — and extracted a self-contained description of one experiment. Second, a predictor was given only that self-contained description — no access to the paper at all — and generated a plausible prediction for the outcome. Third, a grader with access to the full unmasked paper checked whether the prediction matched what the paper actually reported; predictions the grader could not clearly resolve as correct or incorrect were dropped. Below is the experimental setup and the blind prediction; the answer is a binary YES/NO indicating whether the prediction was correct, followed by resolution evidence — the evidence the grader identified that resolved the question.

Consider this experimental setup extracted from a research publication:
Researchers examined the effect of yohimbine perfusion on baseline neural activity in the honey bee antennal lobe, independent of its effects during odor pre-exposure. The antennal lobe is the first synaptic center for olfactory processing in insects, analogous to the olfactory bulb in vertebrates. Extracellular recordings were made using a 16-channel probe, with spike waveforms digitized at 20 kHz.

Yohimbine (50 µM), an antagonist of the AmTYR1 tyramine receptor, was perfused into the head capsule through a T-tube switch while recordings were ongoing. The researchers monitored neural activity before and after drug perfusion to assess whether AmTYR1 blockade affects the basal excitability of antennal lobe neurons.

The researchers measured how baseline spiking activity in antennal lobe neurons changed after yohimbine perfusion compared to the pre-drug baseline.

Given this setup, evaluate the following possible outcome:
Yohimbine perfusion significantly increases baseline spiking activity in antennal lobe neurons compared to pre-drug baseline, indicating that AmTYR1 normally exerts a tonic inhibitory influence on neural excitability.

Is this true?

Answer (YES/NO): NO